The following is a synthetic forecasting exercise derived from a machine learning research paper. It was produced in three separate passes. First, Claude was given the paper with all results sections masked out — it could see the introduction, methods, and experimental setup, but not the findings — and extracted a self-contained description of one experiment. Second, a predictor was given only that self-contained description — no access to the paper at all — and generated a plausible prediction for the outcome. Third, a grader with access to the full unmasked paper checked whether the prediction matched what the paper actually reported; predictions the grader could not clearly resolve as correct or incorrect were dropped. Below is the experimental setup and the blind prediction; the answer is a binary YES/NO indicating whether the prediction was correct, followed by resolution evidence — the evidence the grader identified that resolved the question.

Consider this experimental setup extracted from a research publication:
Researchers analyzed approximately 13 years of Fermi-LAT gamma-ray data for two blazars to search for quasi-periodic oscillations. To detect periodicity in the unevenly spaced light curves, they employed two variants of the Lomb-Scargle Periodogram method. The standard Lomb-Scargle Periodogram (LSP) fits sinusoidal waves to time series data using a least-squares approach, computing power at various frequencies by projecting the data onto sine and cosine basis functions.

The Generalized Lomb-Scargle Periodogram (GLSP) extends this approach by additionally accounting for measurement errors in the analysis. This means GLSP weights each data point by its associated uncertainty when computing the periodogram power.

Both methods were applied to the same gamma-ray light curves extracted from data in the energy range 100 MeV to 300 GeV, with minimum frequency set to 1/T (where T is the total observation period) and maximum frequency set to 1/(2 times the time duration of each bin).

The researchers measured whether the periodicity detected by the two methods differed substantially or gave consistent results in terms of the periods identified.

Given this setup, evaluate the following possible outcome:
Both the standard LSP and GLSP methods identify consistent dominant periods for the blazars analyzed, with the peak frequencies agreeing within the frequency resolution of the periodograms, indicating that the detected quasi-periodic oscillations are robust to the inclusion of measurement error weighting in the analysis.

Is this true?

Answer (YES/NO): YES